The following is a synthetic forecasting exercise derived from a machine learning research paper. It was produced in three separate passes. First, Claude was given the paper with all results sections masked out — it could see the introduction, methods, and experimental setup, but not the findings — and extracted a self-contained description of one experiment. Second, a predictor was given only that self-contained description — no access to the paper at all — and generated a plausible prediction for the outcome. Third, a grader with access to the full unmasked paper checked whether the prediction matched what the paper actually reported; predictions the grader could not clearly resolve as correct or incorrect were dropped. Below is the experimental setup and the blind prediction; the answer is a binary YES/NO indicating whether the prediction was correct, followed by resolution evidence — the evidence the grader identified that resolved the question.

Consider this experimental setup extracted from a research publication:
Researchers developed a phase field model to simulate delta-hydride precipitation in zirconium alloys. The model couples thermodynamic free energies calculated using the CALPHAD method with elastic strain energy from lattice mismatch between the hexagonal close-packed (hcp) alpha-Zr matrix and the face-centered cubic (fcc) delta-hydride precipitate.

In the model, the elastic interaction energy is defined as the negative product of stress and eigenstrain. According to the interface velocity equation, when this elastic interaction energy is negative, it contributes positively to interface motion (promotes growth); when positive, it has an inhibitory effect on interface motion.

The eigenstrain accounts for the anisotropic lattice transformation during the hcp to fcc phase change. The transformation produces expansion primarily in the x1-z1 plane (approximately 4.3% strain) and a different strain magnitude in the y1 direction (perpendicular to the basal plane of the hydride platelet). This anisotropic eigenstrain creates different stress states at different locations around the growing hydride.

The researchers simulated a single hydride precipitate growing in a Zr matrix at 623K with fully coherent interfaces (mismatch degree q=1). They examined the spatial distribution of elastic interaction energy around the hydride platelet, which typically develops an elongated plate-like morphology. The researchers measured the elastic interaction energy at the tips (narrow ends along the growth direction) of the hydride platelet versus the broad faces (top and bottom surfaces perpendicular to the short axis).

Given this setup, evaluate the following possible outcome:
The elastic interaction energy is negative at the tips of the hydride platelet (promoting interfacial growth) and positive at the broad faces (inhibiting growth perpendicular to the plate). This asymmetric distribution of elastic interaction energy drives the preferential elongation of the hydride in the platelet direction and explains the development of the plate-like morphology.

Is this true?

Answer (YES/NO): YES